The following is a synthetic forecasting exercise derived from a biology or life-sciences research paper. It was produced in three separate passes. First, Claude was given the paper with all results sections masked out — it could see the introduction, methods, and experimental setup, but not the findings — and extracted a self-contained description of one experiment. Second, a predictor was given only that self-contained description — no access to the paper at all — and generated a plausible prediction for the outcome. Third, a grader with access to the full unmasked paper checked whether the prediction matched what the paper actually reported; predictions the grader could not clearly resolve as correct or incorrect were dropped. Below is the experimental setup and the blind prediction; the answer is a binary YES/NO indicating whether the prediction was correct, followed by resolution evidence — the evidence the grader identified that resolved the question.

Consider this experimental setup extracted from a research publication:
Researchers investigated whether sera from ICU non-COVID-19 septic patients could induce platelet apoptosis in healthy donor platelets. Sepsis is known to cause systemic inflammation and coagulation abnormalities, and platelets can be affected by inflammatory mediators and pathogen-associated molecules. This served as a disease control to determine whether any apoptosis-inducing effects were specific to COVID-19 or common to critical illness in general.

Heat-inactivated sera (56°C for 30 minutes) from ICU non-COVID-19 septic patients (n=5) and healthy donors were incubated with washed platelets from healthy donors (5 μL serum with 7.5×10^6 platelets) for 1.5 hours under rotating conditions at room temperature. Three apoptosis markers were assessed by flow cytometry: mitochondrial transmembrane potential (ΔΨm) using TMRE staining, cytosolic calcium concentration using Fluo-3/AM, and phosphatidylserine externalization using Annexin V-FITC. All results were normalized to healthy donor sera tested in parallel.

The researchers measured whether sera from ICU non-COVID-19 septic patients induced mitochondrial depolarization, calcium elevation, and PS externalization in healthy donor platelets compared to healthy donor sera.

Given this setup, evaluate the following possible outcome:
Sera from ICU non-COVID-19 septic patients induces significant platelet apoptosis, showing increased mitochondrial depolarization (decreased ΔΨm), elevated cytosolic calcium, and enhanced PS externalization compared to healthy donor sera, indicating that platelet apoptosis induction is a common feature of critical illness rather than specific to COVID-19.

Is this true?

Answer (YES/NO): NO